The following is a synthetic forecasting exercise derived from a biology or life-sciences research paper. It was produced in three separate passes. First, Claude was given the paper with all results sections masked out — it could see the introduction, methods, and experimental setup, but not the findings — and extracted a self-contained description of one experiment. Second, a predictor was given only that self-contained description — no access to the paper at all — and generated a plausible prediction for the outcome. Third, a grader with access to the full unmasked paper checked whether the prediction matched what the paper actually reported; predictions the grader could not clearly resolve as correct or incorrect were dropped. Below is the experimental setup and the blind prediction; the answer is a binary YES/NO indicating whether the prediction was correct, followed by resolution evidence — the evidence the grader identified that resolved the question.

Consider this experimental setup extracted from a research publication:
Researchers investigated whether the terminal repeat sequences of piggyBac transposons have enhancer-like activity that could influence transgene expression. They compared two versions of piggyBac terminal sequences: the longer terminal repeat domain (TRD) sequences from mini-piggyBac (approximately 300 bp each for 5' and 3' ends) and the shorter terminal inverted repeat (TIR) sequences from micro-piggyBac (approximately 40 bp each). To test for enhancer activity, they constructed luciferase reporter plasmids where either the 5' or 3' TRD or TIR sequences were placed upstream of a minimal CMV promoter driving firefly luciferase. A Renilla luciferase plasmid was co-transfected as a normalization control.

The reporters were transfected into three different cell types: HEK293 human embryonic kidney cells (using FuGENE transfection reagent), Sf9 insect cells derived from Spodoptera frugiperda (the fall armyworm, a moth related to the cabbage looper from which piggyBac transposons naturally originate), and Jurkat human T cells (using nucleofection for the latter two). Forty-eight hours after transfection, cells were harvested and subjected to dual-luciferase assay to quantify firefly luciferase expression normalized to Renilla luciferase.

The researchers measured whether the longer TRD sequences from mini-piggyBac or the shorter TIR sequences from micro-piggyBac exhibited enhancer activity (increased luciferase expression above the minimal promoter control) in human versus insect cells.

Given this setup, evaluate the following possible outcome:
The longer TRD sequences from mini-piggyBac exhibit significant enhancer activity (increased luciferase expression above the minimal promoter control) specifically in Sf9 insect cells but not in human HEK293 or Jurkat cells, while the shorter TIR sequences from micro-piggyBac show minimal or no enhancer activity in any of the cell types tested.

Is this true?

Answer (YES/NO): NO